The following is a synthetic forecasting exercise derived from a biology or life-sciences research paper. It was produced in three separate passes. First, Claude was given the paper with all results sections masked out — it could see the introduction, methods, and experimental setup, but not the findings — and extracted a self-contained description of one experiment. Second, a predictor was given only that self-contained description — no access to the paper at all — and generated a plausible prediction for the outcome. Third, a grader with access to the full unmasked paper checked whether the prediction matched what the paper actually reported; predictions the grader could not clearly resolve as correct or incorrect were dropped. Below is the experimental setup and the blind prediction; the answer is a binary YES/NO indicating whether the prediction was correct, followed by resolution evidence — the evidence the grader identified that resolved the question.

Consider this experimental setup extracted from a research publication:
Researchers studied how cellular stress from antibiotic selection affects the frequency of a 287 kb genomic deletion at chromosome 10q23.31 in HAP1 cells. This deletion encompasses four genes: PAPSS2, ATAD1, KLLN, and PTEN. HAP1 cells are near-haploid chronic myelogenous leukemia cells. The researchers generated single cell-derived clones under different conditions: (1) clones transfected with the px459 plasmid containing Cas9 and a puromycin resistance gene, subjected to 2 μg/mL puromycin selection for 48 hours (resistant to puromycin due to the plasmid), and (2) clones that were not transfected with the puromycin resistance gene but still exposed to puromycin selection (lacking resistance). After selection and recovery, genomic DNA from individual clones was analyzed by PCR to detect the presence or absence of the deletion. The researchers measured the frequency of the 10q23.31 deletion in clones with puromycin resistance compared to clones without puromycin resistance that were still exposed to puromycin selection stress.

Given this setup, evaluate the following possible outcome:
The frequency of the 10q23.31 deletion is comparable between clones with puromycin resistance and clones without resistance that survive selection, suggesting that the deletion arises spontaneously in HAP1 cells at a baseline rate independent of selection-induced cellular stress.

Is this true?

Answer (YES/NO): NO